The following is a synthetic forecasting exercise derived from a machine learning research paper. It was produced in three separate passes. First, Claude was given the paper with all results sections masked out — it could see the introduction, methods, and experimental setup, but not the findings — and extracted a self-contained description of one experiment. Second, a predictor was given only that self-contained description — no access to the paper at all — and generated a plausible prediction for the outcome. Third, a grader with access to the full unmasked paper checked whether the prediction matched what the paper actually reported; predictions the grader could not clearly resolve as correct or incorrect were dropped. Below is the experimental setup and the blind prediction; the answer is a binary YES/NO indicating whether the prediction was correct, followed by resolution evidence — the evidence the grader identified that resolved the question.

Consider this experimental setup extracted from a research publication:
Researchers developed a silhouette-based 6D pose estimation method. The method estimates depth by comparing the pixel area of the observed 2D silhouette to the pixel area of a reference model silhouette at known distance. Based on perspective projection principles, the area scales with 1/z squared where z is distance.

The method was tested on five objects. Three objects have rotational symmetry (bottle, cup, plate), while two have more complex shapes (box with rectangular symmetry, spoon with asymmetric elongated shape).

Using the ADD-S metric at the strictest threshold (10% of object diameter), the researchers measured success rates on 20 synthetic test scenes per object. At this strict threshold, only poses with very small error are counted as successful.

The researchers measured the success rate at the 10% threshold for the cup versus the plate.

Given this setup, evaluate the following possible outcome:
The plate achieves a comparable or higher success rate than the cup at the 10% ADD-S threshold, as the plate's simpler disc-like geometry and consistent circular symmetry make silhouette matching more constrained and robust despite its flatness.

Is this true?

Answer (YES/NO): YES